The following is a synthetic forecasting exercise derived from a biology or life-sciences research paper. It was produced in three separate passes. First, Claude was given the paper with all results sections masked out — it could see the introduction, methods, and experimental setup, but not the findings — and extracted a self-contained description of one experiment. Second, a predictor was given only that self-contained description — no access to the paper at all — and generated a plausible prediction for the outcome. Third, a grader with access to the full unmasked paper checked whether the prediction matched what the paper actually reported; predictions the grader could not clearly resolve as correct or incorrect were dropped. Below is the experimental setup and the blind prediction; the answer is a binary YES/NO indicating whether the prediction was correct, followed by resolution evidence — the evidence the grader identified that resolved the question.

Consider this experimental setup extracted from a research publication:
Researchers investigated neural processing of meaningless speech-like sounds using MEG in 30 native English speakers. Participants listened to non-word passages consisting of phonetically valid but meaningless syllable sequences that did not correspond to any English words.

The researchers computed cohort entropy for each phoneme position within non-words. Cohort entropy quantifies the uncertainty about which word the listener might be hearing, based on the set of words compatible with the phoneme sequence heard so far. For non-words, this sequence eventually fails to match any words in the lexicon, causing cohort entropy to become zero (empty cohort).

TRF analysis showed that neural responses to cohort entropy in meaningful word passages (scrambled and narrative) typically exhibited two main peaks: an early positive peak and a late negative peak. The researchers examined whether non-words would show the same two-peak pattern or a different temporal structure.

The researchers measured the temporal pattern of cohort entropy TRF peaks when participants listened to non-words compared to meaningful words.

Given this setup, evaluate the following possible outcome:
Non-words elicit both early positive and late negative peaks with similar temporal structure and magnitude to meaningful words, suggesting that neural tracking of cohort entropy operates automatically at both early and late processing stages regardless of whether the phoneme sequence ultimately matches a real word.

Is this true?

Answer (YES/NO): NO